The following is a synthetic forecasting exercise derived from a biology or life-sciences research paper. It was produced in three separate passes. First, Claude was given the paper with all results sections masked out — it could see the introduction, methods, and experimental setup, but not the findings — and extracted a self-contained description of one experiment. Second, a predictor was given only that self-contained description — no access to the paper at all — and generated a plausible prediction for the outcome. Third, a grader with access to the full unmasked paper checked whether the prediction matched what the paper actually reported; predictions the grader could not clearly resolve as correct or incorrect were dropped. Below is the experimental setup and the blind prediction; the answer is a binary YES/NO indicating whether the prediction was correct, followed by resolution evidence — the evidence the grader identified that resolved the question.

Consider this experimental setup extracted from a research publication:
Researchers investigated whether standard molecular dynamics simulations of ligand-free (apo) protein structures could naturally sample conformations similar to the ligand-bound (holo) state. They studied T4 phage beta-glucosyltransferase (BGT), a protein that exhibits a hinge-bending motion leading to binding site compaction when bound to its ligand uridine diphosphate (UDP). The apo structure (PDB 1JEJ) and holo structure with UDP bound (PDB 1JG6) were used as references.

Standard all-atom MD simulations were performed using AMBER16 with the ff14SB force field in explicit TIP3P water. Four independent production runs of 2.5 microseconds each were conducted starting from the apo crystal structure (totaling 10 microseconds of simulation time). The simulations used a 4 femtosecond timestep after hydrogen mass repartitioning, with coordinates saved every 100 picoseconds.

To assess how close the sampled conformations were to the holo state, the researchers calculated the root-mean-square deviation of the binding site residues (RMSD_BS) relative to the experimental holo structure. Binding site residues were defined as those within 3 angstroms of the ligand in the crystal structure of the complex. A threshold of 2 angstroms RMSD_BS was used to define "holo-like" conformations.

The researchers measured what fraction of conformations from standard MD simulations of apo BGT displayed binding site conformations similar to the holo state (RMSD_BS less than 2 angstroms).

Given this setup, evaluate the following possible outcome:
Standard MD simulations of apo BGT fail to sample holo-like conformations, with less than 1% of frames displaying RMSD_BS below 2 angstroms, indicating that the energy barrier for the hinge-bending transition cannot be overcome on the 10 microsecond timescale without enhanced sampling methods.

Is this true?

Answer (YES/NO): YES